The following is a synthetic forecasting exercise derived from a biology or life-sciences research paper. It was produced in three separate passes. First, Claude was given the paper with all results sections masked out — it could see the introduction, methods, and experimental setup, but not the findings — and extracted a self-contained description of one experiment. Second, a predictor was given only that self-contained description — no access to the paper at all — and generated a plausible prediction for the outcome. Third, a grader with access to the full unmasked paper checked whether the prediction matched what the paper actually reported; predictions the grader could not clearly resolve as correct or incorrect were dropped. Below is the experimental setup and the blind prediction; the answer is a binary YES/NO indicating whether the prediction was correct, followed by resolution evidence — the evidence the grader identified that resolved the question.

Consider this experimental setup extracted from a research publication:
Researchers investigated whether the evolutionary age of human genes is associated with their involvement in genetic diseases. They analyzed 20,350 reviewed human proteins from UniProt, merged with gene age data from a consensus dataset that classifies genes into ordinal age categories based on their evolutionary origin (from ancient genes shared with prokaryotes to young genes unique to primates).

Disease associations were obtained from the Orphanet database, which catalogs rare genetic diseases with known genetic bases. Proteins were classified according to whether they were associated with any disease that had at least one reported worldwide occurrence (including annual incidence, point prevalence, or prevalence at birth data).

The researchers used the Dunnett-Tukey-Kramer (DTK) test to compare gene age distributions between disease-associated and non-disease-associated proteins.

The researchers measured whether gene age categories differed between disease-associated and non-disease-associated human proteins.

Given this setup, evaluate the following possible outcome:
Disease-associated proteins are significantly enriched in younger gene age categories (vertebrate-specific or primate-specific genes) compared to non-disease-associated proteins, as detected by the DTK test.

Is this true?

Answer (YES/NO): NO